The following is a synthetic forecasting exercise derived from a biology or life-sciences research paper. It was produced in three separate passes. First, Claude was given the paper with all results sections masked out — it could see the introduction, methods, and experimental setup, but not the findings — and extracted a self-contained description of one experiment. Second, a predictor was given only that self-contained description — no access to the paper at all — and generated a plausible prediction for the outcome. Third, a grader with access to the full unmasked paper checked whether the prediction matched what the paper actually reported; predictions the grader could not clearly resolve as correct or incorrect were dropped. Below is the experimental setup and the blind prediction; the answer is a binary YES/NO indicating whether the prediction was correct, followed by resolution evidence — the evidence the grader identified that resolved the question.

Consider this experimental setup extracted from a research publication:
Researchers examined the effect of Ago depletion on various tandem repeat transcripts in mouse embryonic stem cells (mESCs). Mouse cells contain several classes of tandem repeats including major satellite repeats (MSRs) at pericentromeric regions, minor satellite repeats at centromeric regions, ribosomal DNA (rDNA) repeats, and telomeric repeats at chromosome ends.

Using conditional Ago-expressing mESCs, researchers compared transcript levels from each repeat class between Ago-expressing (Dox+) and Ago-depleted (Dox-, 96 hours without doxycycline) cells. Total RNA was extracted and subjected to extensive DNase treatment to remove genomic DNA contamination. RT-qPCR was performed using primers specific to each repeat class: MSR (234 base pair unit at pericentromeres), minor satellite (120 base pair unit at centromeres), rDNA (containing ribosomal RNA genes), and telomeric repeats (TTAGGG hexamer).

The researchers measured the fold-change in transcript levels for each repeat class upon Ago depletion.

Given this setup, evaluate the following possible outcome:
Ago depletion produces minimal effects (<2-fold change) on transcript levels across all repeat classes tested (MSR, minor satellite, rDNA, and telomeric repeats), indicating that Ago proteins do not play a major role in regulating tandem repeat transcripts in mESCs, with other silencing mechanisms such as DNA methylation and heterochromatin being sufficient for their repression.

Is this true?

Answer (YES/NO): NO